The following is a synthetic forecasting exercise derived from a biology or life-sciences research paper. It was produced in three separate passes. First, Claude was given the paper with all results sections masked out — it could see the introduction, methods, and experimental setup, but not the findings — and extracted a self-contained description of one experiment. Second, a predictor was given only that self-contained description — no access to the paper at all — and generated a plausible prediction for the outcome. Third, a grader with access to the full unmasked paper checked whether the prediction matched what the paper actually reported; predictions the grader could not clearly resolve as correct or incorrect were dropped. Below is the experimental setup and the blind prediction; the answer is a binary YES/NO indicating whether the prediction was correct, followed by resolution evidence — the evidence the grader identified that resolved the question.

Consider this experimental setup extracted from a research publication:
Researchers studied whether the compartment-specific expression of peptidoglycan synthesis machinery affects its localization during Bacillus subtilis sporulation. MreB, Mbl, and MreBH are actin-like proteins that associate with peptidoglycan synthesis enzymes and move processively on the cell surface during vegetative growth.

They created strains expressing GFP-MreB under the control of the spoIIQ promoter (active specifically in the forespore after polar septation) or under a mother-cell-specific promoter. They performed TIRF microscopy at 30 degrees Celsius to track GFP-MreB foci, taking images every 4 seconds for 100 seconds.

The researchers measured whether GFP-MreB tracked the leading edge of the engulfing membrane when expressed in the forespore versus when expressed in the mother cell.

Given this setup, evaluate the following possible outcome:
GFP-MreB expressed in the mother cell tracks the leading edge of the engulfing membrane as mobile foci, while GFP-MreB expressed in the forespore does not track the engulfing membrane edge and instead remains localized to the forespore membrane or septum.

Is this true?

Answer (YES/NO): NO